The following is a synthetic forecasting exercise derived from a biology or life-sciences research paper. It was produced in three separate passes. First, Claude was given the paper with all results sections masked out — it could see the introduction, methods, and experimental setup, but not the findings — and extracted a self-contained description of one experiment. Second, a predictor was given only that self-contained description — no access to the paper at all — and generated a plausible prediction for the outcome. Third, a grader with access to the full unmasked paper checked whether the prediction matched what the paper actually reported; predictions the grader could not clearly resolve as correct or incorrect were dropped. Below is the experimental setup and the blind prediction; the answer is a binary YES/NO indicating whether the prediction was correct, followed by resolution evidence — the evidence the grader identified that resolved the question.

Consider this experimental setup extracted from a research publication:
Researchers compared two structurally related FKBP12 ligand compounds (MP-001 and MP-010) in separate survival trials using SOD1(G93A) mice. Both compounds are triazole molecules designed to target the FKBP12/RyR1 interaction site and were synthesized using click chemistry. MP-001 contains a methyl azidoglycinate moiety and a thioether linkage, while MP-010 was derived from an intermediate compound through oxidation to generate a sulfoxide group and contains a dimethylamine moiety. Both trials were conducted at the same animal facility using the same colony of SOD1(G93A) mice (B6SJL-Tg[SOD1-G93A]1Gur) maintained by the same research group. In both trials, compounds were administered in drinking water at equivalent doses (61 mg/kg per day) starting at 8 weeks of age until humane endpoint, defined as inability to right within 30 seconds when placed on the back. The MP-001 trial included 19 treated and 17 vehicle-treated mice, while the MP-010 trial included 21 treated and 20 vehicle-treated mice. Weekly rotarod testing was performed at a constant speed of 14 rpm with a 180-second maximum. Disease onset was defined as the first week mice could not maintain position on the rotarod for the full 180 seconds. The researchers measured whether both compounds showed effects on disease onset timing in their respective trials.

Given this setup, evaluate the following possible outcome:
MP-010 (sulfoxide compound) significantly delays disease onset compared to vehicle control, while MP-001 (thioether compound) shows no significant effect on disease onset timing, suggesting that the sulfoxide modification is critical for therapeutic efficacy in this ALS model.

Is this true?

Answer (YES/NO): YES